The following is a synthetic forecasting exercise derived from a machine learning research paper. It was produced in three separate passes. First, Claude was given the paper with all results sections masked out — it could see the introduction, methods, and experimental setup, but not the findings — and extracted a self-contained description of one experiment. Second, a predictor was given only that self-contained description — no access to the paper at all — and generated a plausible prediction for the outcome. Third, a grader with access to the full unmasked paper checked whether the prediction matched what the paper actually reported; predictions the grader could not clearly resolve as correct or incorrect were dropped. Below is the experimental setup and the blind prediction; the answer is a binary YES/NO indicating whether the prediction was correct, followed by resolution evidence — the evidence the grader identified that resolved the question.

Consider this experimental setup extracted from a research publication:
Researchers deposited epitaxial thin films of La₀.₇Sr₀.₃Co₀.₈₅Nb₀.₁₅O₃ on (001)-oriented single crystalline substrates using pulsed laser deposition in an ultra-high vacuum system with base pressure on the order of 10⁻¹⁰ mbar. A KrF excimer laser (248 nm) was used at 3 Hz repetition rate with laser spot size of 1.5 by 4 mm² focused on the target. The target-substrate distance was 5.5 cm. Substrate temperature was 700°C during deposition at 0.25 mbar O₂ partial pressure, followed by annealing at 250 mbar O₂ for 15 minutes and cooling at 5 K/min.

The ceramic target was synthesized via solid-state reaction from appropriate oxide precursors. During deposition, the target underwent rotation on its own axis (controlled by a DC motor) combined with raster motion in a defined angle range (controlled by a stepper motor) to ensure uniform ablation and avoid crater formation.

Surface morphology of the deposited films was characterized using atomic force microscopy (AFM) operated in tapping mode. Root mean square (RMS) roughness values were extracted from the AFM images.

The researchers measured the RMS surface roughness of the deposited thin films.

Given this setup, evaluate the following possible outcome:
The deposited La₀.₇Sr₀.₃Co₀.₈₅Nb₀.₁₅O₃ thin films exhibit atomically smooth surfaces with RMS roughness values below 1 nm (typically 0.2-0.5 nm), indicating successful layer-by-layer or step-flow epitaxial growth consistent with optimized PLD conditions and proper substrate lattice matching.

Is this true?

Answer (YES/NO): NO